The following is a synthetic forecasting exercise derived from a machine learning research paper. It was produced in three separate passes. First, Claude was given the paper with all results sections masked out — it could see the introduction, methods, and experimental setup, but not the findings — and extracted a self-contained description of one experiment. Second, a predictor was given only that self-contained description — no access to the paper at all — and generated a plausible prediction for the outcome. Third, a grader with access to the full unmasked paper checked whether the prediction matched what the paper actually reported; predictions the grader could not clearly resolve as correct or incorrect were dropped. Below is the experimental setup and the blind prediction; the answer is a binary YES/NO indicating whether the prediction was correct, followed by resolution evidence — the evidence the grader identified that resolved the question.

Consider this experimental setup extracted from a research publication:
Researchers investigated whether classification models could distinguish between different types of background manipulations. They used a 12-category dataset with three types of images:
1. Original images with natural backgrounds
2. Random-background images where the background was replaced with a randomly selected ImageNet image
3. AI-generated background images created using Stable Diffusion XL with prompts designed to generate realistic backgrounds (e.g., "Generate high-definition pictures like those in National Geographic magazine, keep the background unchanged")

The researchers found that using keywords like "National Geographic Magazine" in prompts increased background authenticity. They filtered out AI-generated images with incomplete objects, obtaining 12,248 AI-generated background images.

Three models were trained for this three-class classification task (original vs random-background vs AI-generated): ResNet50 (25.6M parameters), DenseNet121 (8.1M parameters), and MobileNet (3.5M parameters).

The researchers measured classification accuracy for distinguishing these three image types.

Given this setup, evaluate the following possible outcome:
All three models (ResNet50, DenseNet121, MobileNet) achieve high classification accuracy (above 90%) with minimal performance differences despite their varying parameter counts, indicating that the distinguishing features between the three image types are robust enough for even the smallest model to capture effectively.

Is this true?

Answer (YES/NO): NO